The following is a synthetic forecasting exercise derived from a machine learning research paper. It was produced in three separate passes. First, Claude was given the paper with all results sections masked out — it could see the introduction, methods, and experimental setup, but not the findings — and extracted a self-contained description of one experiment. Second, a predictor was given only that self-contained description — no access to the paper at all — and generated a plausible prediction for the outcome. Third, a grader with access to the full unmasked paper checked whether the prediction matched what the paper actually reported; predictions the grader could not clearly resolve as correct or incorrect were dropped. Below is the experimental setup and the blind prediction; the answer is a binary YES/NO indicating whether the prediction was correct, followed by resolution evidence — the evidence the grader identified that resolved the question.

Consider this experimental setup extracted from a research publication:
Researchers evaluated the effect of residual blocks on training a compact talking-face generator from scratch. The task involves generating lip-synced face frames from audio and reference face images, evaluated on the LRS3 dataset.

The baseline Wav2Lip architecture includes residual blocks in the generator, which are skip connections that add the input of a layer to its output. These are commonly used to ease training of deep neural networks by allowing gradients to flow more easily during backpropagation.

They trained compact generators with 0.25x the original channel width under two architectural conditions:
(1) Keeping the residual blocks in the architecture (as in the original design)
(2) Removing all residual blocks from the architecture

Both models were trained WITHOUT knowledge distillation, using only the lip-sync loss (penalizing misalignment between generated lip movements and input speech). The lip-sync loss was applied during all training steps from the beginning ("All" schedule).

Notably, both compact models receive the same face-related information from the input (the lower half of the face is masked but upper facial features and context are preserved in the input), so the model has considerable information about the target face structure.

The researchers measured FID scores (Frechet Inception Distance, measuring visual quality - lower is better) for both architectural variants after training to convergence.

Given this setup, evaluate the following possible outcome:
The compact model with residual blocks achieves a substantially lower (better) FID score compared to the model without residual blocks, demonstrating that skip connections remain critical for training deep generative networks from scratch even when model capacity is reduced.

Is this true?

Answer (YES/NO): NO